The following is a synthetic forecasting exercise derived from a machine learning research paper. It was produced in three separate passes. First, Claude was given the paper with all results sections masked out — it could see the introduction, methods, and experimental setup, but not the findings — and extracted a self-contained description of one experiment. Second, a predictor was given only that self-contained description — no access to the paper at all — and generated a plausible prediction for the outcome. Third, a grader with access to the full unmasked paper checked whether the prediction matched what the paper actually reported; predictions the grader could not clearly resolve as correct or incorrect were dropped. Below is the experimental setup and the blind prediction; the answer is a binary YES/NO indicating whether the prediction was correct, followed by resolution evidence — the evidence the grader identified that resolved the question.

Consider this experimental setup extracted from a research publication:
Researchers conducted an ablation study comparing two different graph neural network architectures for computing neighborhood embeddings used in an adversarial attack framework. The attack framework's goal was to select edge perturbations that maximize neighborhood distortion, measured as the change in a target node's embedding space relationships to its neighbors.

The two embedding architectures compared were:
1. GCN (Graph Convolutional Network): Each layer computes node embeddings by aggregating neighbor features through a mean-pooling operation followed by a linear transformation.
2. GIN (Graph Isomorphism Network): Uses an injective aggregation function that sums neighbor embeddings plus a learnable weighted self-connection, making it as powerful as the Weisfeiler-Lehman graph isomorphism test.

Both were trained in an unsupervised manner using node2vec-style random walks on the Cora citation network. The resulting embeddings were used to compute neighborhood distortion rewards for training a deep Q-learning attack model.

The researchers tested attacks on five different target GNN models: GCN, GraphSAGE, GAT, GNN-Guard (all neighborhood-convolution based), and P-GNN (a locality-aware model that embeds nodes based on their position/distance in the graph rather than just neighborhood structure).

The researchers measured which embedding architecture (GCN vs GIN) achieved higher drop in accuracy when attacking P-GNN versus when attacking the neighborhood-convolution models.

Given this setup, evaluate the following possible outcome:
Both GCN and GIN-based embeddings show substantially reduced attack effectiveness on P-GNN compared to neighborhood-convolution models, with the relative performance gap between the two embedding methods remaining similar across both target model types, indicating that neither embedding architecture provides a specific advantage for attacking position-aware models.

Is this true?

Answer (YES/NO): NO